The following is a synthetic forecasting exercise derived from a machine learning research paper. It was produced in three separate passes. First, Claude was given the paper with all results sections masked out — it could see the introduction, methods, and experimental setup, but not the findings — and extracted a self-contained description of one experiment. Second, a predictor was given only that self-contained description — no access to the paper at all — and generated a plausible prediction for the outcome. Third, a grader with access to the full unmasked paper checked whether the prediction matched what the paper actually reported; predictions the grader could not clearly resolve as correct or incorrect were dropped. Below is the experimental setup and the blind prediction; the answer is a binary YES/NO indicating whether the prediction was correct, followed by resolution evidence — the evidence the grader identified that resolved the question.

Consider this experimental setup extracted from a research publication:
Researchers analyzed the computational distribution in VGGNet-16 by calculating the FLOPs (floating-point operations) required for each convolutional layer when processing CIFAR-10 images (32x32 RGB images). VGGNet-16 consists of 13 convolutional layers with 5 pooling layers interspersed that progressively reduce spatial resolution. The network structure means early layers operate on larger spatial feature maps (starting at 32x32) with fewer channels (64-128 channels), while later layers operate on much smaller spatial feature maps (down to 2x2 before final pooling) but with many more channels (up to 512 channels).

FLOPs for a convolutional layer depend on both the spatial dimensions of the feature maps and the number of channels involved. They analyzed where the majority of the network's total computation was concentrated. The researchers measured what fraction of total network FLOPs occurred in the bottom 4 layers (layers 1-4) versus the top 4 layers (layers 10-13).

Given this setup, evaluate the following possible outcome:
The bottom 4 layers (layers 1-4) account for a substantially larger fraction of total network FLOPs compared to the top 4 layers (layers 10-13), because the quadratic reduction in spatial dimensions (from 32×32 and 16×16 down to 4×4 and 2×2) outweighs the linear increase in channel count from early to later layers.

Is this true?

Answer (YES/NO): YES